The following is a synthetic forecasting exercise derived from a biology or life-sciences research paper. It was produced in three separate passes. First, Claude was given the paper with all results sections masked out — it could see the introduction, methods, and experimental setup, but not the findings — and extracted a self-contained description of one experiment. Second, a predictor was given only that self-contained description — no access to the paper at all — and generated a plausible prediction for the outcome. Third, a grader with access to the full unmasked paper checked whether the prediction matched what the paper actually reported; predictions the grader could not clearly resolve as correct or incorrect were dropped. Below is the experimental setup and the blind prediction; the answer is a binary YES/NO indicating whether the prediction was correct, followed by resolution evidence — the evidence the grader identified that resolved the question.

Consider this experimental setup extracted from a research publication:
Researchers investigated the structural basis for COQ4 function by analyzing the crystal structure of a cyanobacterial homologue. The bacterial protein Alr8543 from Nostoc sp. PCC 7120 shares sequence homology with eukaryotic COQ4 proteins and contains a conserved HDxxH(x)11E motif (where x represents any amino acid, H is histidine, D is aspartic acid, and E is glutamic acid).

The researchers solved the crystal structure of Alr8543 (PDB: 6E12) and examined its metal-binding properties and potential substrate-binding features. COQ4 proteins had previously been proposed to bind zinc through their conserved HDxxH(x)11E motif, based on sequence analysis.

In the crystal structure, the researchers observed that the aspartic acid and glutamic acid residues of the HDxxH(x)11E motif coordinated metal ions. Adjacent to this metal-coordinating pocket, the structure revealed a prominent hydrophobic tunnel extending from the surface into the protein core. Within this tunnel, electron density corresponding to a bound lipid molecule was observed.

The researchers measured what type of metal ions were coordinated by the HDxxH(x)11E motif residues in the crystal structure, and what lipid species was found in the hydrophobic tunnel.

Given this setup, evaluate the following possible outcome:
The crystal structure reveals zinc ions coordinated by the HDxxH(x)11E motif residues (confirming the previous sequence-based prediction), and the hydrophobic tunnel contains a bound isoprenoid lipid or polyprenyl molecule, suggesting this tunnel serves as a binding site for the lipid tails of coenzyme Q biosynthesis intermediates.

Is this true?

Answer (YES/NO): NO